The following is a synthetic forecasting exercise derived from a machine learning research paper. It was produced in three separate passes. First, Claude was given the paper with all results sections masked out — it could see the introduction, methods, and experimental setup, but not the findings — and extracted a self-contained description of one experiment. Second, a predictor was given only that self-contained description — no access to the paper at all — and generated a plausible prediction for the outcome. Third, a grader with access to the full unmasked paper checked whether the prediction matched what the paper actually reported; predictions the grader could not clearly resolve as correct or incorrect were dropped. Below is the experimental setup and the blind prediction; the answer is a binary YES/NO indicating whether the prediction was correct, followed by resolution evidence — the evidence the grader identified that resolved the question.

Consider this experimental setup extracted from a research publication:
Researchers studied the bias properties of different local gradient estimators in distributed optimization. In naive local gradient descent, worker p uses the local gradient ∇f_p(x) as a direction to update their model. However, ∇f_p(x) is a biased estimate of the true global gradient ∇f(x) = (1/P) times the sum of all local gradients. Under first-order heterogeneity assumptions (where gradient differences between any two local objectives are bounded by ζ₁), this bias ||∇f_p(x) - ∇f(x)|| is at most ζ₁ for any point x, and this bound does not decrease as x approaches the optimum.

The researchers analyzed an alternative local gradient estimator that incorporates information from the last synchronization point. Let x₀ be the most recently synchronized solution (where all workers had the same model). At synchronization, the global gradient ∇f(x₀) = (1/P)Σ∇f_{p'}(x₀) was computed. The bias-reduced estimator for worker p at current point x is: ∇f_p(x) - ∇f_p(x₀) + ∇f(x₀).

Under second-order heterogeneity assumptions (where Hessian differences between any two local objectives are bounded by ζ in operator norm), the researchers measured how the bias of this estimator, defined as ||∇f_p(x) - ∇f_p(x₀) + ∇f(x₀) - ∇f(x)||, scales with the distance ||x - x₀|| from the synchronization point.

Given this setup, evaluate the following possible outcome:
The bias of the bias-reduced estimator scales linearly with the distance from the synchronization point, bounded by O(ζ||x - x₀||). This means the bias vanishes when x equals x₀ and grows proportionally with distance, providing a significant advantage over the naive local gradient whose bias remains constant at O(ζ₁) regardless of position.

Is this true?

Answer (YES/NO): YES